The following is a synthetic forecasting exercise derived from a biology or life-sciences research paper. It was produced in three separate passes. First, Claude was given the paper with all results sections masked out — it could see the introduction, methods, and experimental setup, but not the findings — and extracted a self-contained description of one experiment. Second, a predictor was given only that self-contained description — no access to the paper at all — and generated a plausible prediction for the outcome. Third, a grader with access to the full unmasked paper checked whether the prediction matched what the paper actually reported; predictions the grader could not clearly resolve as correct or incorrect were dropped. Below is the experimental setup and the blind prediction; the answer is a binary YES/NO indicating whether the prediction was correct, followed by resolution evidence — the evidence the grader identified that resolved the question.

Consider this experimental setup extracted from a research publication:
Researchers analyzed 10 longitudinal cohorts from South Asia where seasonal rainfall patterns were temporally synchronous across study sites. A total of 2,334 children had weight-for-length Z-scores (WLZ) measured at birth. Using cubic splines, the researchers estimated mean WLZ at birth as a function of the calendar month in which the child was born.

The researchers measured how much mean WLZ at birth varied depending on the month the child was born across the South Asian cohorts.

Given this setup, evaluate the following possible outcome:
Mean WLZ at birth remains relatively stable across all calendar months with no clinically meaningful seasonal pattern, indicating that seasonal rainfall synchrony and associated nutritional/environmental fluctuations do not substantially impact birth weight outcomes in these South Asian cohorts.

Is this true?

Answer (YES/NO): NO